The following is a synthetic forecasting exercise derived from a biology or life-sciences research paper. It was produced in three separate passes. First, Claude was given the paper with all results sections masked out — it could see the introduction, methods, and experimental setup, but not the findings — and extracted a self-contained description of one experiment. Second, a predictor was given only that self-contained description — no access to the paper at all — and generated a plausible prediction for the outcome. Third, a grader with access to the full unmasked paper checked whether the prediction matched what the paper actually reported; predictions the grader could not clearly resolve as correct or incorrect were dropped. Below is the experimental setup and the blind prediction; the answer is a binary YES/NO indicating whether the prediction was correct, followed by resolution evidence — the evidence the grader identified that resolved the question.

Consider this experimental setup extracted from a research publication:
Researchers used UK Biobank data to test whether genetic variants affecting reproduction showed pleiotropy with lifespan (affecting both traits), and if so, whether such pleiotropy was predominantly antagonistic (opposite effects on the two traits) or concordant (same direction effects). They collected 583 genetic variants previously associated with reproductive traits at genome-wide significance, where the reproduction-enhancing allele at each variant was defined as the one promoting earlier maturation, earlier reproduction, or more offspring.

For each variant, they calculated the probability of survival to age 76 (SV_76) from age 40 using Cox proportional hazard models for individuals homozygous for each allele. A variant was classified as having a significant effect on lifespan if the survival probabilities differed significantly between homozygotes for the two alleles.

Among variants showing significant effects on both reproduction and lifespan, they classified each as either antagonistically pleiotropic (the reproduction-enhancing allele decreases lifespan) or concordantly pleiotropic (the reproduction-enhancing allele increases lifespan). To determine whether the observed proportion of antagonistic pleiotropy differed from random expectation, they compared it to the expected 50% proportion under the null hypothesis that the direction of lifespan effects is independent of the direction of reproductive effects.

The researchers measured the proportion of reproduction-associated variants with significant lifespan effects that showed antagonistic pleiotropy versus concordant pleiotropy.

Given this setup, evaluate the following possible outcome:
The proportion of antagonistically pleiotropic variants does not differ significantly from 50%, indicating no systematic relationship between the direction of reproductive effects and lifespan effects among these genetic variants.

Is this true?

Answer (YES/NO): NO